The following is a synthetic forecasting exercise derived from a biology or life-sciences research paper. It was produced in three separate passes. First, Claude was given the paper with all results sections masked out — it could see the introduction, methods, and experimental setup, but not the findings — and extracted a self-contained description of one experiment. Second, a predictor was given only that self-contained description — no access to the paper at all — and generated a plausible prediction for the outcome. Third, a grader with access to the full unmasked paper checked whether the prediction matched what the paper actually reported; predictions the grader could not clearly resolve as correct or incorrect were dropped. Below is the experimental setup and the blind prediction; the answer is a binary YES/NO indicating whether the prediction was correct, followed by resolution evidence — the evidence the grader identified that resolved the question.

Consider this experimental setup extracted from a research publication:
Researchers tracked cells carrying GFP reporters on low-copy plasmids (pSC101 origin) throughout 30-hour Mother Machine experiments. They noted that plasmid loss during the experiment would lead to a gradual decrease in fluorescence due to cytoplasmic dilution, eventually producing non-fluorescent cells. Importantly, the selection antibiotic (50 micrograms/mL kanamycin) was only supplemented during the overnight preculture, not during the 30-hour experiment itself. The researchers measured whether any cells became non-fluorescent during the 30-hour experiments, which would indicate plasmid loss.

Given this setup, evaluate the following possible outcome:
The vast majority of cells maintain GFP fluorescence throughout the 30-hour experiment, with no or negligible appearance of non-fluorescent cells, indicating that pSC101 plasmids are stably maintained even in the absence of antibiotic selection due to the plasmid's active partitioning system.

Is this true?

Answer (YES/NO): YES